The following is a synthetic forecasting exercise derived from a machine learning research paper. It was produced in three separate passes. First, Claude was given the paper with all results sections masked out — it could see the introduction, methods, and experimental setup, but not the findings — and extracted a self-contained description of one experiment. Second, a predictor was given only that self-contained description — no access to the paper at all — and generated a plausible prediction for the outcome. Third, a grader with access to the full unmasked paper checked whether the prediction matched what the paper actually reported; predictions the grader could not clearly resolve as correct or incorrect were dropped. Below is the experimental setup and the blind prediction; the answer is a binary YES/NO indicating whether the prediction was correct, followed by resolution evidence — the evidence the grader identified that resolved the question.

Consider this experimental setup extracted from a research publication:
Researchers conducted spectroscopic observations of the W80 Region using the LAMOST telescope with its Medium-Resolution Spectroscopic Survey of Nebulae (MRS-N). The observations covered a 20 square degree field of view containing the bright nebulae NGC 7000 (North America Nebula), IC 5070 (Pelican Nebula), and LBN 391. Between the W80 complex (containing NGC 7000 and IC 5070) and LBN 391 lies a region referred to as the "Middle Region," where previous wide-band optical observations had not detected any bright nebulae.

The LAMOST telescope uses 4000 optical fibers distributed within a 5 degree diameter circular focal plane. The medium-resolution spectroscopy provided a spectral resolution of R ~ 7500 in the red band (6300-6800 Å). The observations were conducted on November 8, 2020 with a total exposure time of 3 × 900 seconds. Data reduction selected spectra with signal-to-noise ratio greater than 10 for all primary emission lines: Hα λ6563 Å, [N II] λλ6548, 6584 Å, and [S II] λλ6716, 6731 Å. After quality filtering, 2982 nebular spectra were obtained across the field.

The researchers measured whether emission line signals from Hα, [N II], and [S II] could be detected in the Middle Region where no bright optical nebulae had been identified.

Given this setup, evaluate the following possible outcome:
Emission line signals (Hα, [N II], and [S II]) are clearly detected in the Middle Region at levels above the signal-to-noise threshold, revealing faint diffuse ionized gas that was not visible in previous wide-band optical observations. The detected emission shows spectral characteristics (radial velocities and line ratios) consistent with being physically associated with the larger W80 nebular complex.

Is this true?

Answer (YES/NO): NO